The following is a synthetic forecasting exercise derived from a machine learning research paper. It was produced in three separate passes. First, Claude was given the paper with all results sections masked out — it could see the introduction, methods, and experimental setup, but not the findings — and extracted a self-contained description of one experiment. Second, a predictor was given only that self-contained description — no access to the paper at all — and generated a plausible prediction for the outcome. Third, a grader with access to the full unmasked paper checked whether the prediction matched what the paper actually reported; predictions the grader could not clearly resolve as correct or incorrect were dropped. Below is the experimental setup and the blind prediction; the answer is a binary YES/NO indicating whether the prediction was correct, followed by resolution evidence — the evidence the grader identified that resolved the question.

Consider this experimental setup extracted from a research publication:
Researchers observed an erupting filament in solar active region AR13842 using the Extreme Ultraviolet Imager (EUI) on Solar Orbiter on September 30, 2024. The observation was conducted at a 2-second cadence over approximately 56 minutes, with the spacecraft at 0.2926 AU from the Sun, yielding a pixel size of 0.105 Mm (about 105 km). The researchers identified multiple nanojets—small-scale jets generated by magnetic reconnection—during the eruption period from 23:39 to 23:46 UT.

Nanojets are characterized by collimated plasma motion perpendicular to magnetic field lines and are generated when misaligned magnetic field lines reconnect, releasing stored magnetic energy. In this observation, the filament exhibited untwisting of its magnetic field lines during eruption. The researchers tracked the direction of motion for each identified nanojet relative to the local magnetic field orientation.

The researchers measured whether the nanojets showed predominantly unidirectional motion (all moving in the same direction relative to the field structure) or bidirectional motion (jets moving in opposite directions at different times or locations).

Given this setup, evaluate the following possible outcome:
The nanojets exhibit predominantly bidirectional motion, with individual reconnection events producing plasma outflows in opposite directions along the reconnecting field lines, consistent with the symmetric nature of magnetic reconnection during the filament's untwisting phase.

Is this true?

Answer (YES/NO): YES